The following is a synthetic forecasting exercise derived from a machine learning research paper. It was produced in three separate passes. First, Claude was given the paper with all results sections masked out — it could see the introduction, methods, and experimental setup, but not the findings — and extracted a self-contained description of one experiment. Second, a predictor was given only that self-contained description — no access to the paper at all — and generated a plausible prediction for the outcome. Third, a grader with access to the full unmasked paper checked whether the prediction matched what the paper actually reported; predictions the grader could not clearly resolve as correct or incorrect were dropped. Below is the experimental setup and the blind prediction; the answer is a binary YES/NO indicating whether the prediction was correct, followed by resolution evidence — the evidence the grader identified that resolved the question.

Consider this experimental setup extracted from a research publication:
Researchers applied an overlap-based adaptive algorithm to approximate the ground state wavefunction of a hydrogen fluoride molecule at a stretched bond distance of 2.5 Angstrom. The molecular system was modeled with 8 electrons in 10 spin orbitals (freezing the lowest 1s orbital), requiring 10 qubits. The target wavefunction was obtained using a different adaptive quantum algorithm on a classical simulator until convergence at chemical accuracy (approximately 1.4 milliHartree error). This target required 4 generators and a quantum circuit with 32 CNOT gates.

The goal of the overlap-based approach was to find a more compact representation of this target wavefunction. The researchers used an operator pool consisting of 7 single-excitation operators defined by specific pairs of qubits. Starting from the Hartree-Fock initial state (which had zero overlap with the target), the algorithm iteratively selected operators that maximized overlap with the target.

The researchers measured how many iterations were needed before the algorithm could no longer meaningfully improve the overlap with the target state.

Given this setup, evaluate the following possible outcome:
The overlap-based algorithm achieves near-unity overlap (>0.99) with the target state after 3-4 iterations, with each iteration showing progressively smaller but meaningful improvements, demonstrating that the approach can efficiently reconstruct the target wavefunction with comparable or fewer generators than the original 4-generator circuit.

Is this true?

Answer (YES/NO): NO